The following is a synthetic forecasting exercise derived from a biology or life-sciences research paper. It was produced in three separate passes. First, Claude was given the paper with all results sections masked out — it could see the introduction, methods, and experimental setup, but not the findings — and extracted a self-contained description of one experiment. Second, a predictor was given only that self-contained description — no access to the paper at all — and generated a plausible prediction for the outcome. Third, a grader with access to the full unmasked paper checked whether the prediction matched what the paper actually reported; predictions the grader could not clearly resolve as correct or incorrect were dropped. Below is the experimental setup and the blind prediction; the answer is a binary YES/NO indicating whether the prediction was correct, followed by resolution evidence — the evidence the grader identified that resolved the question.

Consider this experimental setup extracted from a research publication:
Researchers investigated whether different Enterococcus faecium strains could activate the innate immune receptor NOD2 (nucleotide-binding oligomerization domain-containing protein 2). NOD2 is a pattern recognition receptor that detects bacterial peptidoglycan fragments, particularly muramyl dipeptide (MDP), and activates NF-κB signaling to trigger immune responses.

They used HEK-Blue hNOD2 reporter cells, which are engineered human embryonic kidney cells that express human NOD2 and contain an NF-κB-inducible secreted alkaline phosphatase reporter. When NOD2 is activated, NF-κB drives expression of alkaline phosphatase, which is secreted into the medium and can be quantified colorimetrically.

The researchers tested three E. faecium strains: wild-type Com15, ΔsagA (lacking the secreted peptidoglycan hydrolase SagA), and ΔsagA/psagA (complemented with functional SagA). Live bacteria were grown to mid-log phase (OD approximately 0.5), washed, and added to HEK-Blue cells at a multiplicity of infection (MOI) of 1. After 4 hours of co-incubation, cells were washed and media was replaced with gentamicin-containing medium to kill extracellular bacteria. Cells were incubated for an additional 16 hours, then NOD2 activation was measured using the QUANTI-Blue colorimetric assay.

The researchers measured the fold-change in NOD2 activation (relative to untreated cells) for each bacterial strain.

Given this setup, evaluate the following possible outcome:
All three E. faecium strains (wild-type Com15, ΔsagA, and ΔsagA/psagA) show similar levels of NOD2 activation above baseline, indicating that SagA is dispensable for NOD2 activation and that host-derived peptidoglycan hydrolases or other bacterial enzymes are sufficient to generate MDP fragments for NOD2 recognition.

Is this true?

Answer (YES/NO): NO